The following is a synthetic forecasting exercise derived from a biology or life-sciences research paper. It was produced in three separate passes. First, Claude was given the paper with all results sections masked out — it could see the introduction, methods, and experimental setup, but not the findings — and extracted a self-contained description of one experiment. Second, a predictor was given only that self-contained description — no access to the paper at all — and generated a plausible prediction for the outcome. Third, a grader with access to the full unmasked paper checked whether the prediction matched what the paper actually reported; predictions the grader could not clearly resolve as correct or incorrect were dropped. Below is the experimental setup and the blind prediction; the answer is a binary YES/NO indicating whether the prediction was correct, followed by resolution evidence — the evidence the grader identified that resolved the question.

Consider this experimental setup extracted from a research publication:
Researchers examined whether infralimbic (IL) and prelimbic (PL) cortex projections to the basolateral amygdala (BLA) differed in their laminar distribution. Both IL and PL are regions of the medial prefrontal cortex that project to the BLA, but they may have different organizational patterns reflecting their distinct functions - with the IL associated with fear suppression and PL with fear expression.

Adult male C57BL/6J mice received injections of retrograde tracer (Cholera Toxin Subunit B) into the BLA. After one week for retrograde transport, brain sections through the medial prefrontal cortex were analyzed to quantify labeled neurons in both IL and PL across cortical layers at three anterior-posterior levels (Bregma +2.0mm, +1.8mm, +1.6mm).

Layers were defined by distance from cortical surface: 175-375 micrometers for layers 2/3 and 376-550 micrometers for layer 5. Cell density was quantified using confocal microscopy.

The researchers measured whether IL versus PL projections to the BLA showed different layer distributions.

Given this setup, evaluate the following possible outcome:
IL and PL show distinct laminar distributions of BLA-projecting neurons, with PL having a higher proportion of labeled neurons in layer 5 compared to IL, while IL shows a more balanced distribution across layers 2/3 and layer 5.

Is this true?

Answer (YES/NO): NO